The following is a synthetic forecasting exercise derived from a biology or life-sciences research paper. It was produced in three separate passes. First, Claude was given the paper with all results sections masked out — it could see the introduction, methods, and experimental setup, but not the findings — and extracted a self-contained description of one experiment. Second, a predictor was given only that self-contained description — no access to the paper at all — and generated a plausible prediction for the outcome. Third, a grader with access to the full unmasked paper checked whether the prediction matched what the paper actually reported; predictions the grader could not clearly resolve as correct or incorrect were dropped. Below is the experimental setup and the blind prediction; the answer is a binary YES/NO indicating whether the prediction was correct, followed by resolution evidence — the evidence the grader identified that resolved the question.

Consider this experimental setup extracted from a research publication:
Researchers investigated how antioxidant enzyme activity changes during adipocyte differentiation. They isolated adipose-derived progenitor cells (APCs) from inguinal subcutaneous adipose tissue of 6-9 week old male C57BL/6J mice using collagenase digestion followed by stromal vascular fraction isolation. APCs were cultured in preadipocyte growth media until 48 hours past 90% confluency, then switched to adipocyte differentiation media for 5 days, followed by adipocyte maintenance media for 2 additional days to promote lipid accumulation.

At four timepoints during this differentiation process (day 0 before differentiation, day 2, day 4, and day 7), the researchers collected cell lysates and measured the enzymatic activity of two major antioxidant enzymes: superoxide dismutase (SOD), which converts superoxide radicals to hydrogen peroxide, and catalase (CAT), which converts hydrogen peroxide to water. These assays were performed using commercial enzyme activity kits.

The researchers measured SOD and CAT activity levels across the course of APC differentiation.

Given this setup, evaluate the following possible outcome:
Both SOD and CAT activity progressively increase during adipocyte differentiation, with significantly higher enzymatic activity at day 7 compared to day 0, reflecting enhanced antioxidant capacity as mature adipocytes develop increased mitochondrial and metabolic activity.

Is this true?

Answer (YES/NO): NO